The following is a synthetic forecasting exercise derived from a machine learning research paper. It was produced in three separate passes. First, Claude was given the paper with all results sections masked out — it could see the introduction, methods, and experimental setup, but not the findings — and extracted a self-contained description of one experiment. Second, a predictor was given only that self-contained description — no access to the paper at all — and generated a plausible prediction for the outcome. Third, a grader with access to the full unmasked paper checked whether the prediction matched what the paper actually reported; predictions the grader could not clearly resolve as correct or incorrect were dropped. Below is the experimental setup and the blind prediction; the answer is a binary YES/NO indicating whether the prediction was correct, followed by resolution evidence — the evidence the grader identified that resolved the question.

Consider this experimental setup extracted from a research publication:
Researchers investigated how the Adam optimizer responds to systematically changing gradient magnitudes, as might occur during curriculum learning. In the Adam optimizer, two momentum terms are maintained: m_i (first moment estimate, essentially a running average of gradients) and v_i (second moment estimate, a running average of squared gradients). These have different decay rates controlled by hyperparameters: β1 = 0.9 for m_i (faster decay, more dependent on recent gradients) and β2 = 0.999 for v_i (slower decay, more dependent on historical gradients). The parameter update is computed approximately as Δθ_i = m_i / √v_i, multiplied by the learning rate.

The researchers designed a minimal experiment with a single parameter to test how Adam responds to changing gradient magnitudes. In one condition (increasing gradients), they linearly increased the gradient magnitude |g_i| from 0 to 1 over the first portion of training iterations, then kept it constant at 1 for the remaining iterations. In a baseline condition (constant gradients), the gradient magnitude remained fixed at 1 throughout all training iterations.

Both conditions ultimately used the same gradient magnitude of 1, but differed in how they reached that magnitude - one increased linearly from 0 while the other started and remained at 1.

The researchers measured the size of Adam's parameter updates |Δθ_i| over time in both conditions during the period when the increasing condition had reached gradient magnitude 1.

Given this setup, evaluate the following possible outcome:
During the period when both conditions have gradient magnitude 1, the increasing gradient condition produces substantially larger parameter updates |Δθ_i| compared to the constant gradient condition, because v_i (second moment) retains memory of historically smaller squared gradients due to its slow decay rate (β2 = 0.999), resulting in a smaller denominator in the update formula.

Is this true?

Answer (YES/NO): YES